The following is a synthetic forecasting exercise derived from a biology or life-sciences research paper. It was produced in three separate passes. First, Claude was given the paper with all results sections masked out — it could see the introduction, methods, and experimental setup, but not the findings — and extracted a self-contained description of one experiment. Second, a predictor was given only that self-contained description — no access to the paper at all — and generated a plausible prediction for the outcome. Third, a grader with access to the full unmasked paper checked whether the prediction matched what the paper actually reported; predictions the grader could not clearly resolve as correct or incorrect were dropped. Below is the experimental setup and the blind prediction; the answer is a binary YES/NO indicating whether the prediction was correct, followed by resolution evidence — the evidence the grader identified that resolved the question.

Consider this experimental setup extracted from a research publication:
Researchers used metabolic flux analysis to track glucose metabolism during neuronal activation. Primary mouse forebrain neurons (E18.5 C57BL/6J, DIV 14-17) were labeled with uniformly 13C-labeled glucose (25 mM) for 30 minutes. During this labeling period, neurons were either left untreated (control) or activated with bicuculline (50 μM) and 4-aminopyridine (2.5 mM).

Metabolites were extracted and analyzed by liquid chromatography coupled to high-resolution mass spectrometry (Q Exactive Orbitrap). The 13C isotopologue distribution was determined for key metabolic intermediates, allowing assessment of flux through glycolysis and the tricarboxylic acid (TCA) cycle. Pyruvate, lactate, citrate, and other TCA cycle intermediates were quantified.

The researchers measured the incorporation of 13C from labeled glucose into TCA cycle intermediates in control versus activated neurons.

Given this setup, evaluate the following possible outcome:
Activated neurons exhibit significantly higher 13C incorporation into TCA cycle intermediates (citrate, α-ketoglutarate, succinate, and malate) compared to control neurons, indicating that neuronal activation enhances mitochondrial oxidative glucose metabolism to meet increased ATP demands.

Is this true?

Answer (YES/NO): YES